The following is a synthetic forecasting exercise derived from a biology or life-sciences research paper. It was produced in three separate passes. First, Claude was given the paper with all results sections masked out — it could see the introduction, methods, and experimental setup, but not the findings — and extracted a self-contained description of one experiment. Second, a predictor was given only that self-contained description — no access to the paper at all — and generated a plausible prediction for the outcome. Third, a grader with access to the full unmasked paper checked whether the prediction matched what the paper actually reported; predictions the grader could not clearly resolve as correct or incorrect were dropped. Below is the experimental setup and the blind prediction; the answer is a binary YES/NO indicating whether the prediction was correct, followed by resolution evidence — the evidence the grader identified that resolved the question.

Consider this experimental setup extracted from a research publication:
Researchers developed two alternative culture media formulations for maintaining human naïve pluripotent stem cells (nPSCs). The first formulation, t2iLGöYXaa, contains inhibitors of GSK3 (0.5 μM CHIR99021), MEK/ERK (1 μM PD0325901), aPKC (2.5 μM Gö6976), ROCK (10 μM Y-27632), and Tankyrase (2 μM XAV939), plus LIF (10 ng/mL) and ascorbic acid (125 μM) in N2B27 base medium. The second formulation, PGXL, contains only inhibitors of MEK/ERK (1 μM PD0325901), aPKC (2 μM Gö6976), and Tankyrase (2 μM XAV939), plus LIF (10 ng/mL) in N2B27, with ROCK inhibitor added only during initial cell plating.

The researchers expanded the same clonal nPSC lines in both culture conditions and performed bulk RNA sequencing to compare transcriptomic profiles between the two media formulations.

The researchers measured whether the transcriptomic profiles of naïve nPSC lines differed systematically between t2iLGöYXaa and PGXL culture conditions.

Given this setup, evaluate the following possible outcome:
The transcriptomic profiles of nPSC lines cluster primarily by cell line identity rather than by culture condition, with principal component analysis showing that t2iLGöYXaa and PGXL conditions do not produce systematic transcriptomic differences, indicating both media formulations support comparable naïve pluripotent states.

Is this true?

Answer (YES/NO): YES